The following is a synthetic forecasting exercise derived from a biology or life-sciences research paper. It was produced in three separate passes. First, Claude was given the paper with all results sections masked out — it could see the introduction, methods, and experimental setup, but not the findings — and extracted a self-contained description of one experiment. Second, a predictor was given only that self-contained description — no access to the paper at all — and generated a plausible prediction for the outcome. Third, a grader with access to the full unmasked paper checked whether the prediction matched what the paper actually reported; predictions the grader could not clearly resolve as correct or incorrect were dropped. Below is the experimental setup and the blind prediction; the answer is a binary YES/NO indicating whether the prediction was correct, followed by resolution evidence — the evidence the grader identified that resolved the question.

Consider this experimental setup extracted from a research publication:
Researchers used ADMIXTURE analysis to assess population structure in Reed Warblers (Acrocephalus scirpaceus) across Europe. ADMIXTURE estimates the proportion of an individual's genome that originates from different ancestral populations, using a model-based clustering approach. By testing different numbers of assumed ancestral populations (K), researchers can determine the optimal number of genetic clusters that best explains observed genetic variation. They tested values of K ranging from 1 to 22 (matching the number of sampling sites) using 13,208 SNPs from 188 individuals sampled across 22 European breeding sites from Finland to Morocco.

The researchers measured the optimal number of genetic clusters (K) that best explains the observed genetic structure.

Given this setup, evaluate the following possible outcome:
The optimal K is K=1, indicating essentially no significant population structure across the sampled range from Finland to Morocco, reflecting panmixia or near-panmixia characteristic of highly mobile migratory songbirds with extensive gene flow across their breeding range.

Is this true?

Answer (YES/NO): YES